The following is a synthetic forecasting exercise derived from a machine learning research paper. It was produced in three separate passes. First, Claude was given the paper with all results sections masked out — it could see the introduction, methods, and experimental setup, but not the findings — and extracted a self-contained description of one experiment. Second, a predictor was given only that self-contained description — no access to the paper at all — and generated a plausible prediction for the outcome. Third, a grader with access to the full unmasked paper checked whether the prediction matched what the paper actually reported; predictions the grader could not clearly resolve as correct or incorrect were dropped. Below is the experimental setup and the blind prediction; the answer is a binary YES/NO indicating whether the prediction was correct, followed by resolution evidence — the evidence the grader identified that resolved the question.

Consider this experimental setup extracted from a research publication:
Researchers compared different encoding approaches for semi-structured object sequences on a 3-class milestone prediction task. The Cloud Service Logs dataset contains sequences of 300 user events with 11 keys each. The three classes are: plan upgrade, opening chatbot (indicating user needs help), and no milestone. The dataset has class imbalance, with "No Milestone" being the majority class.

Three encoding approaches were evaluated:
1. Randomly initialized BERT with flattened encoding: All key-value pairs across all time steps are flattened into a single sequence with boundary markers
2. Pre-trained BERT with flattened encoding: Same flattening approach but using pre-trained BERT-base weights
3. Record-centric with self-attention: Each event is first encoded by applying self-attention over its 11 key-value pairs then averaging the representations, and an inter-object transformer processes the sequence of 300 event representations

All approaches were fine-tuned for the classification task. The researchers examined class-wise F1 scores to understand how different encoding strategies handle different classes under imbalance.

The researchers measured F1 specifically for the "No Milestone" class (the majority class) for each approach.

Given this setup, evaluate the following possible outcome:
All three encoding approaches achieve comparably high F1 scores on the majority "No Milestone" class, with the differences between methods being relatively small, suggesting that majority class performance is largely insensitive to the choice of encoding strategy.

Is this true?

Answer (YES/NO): NO